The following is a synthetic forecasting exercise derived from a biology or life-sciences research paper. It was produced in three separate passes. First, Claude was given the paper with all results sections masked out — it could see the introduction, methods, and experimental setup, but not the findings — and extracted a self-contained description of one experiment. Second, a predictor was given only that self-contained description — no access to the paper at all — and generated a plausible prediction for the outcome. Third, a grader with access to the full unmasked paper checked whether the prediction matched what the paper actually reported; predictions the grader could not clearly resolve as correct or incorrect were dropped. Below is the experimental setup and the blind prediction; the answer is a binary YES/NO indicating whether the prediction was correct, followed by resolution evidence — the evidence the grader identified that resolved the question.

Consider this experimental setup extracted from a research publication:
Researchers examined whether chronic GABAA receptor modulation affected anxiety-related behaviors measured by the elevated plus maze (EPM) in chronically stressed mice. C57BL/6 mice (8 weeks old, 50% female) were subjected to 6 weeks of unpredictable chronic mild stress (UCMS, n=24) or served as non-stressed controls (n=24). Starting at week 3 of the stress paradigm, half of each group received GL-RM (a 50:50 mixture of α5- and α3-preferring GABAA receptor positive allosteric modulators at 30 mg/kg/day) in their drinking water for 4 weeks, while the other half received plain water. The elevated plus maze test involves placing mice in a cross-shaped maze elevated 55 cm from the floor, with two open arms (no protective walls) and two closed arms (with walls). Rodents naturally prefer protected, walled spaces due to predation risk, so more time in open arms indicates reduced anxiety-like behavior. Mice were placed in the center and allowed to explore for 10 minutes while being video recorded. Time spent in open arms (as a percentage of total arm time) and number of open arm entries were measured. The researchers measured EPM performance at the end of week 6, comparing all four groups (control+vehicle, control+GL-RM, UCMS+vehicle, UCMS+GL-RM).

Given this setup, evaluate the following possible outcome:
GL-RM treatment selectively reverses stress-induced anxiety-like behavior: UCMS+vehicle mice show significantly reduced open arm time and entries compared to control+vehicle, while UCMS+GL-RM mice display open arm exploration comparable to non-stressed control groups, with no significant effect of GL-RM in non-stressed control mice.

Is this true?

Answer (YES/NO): NO